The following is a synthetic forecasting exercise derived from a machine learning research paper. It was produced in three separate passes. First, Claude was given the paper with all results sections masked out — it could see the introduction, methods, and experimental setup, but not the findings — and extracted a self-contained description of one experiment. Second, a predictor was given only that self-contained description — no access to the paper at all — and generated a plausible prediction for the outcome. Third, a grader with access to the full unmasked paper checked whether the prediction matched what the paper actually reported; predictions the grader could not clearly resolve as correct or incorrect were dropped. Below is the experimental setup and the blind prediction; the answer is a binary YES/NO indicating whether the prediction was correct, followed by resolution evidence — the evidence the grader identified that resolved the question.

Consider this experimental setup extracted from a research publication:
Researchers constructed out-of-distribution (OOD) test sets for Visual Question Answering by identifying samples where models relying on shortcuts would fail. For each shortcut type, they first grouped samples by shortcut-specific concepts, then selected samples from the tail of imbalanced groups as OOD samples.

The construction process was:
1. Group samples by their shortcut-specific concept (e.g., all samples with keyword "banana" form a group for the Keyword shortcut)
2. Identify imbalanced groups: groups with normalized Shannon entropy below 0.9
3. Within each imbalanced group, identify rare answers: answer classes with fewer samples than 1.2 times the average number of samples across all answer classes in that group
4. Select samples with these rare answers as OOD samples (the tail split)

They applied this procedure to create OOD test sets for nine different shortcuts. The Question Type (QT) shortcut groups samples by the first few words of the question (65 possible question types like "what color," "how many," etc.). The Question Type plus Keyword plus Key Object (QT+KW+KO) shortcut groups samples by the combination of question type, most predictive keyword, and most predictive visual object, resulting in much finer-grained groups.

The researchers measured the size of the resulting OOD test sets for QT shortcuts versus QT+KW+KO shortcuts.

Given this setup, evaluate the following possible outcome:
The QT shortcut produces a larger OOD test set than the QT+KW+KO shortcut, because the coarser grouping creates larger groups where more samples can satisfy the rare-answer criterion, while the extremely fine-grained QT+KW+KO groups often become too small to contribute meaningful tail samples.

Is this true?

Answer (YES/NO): YES